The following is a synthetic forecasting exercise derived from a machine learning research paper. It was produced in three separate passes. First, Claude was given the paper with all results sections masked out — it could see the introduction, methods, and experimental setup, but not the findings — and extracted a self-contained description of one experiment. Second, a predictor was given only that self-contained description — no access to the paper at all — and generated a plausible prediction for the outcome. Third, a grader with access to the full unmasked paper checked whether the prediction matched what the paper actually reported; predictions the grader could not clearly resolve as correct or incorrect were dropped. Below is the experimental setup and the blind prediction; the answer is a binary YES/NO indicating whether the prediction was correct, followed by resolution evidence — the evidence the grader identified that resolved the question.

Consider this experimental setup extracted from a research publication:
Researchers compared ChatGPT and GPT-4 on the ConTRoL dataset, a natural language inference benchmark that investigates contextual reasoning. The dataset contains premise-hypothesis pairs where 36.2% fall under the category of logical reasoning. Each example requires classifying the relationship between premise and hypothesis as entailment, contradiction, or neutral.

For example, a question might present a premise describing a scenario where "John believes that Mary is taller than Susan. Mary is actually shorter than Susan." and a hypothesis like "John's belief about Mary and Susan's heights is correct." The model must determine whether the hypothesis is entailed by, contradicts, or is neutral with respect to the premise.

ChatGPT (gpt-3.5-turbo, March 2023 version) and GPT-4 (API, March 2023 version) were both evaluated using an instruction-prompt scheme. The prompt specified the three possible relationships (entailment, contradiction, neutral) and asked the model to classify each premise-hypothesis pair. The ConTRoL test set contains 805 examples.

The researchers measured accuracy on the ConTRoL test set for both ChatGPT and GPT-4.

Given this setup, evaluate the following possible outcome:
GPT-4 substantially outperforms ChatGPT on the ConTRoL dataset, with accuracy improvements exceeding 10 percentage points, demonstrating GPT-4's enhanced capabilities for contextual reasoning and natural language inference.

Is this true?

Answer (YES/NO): NO